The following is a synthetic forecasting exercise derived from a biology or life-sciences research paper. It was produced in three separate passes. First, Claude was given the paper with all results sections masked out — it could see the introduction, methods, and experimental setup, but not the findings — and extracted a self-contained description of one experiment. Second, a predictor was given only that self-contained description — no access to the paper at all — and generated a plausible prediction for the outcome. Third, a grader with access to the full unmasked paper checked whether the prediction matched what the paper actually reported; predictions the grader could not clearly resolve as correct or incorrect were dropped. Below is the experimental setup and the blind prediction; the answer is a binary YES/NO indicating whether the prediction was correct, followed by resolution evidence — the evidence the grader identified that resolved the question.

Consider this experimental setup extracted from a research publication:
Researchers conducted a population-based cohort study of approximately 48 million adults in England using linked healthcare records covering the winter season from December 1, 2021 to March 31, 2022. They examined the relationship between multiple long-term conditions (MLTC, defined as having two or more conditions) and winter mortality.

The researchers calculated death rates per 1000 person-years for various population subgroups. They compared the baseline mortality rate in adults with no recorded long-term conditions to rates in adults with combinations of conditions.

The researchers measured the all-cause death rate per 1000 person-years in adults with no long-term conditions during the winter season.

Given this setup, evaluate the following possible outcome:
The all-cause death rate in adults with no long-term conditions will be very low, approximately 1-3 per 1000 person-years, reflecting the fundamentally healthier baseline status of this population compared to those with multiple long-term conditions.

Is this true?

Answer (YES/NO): YES